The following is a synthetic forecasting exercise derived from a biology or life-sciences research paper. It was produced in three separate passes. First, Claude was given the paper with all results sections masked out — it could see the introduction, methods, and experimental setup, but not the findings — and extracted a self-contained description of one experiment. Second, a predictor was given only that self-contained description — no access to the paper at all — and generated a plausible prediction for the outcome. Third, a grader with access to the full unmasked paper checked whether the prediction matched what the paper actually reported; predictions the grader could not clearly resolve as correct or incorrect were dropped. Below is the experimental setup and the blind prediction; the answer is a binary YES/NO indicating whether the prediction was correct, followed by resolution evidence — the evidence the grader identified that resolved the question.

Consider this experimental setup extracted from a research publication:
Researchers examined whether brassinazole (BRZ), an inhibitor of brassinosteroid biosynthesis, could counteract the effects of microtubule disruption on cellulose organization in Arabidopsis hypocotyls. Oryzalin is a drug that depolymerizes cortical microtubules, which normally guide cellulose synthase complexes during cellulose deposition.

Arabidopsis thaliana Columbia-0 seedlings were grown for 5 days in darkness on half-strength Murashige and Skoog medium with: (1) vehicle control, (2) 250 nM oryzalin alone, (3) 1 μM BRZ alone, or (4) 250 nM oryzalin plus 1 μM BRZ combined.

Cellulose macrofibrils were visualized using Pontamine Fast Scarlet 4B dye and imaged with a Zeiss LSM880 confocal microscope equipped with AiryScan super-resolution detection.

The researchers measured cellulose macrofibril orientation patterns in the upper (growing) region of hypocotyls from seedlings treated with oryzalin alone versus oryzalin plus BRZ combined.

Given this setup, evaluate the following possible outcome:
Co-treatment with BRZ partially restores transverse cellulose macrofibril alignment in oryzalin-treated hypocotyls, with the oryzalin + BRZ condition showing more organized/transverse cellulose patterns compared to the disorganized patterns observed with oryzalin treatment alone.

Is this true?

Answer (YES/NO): NO